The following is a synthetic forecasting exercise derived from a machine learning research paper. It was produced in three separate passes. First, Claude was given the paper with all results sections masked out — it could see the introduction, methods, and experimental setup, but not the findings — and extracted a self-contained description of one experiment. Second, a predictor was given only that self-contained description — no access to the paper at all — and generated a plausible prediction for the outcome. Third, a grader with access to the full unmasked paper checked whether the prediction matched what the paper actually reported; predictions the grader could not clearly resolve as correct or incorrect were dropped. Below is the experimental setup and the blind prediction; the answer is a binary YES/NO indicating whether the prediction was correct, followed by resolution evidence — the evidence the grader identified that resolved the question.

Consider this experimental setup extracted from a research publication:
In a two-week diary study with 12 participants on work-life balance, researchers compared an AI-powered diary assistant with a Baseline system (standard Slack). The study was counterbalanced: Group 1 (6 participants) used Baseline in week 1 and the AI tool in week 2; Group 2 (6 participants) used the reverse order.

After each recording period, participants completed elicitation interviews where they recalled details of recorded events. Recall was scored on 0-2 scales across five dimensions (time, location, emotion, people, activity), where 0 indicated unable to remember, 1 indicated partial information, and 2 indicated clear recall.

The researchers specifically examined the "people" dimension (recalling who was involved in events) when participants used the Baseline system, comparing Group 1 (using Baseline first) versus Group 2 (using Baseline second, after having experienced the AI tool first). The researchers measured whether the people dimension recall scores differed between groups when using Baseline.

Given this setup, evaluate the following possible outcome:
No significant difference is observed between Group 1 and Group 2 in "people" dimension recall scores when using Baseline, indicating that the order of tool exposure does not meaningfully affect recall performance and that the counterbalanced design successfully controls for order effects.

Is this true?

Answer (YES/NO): NO